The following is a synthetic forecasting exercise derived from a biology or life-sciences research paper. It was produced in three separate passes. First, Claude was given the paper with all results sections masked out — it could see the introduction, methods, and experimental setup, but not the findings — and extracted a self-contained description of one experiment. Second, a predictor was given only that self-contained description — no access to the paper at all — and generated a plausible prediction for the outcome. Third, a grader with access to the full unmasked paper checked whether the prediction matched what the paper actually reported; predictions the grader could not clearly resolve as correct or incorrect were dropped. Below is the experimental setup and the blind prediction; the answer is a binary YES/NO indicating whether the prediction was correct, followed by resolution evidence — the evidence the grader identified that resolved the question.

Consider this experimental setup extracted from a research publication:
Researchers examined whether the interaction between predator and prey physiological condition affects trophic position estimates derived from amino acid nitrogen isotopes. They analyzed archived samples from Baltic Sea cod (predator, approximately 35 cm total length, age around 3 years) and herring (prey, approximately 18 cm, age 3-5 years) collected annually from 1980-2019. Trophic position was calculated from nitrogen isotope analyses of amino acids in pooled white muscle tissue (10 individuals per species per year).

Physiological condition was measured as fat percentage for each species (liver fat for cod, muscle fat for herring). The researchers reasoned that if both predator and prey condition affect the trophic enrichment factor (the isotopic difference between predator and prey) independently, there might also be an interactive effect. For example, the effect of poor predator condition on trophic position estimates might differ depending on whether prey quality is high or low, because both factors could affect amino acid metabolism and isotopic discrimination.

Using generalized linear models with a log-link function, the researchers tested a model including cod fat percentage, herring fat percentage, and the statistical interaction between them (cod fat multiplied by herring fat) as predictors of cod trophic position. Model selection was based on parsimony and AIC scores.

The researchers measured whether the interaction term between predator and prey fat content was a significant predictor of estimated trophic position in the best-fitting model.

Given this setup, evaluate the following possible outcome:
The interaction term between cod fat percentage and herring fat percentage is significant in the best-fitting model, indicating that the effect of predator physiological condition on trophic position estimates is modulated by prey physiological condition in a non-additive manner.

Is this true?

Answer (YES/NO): YES